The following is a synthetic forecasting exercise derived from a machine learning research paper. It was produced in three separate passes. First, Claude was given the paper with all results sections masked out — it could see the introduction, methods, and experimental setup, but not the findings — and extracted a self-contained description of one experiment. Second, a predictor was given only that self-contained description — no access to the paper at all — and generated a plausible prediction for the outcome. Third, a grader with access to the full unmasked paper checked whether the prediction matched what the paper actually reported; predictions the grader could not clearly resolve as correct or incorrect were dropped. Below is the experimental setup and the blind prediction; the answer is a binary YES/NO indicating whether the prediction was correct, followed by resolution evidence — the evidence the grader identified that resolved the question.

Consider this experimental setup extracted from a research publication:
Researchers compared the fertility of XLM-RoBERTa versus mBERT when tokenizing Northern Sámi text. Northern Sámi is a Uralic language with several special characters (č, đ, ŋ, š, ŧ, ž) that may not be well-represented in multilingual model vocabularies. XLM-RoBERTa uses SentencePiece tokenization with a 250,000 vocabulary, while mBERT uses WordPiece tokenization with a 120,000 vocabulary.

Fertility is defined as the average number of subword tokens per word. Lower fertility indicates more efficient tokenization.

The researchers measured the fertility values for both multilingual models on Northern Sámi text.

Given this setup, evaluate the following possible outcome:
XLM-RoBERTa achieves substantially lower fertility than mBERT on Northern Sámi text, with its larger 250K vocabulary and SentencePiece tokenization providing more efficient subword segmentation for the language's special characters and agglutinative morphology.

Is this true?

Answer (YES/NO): NO